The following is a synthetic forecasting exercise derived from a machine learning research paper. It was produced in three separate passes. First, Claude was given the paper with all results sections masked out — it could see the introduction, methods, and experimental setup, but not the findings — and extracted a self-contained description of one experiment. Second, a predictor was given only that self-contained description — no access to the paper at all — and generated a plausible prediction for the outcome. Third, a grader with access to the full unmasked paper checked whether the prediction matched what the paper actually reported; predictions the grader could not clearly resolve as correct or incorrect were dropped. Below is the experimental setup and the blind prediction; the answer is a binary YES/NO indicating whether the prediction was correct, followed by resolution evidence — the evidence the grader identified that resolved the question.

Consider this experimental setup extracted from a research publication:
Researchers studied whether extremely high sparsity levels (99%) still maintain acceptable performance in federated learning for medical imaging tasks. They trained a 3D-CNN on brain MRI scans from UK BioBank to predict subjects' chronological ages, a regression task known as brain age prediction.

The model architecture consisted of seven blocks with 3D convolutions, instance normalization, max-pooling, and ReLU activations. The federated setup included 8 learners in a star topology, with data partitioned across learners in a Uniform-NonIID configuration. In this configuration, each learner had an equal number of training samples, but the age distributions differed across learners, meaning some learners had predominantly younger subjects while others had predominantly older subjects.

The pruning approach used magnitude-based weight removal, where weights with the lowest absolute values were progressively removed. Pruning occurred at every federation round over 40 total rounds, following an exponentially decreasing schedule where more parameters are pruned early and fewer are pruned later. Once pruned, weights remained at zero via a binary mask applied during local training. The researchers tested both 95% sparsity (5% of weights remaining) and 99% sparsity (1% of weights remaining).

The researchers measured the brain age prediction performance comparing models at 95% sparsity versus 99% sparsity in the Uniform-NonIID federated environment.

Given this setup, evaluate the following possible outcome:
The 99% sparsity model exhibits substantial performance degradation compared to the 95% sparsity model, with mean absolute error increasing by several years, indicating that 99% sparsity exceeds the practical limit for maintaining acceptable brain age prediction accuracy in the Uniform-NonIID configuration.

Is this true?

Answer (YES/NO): NO